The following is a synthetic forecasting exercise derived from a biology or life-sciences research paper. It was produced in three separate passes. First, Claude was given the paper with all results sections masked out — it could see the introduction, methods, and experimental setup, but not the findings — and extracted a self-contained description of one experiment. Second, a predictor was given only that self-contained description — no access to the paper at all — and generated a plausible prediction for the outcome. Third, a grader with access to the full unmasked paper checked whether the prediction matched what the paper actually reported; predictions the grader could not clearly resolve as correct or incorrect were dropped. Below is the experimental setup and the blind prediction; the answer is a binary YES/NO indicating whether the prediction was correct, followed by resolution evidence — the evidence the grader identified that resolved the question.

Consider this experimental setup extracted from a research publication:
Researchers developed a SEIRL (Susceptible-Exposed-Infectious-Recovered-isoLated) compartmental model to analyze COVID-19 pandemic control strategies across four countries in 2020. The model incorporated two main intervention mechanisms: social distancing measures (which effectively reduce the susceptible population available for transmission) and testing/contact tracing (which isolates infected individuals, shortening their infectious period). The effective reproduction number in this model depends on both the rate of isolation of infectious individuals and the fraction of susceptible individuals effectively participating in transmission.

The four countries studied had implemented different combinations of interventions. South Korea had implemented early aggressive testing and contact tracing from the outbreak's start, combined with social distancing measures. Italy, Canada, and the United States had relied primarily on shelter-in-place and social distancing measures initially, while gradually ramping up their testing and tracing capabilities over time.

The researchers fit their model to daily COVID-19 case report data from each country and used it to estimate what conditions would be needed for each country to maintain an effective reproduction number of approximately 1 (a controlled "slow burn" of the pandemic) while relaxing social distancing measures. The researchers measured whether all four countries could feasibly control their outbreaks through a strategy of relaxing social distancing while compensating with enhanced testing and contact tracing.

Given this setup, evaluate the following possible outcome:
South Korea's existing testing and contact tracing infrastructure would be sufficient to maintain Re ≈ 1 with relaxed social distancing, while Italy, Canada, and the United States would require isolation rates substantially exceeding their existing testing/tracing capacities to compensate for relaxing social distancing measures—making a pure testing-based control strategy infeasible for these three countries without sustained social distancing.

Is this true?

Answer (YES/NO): NO